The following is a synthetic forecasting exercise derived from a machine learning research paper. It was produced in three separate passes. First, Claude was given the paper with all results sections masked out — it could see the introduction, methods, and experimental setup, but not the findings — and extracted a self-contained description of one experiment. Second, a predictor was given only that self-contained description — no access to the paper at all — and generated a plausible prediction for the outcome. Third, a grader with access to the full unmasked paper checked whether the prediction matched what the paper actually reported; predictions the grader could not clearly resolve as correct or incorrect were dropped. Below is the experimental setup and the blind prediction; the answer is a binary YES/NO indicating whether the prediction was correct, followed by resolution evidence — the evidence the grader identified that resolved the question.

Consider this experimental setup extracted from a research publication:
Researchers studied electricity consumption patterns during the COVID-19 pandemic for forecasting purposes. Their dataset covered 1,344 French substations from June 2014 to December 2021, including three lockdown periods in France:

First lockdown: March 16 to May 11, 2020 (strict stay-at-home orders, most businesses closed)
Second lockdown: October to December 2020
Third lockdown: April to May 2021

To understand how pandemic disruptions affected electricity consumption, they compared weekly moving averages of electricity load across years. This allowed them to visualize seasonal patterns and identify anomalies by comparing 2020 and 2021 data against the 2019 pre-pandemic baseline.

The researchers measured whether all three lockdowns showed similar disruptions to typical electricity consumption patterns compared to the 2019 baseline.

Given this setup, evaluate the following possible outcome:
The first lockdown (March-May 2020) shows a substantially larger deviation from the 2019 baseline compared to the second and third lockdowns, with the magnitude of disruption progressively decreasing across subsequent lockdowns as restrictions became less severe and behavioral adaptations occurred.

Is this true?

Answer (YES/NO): NO